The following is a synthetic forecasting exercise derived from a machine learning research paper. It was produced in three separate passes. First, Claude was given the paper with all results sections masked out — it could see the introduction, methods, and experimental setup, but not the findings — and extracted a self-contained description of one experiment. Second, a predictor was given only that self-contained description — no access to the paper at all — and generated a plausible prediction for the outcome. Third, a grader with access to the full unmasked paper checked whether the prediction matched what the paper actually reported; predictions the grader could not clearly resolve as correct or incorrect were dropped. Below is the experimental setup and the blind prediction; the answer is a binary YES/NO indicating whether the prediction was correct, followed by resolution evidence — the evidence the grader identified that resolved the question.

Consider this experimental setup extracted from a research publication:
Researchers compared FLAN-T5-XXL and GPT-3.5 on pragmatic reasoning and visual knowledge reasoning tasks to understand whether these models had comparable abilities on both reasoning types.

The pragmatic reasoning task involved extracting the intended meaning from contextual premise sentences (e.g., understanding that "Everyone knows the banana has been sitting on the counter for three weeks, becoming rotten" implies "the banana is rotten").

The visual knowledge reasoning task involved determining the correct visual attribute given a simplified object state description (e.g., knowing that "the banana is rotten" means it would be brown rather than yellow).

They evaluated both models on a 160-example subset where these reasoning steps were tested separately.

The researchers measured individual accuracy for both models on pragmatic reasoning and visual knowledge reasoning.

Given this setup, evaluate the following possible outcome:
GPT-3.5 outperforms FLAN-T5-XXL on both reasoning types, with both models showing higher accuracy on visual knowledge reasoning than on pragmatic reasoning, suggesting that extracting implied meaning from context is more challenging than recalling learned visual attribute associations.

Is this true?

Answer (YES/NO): NO